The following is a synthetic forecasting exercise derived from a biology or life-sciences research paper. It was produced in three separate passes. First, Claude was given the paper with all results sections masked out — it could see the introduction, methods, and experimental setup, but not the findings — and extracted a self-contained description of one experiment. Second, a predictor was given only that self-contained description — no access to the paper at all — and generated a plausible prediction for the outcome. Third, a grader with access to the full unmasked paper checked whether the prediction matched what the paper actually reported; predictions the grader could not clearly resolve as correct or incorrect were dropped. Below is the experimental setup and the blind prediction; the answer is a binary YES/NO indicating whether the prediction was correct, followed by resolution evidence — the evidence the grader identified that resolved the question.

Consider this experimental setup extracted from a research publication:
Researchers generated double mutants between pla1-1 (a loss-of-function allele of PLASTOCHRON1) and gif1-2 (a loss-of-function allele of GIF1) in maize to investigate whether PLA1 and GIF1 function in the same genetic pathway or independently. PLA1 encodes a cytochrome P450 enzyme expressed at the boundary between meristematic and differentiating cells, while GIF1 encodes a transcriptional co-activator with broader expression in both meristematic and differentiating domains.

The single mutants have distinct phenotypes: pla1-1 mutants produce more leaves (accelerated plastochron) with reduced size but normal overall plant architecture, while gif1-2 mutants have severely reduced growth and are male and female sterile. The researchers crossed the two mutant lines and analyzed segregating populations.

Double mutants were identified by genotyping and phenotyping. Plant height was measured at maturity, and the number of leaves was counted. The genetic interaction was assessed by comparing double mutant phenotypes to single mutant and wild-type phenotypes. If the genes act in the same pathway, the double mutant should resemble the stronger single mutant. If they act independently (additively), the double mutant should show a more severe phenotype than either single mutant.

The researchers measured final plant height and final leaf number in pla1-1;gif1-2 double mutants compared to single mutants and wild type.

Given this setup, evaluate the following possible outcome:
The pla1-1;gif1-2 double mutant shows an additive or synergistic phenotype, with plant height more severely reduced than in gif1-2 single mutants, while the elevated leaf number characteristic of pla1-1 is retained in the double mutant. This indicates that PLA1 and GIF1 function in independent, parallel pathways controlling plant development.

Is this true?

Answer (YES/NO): YES